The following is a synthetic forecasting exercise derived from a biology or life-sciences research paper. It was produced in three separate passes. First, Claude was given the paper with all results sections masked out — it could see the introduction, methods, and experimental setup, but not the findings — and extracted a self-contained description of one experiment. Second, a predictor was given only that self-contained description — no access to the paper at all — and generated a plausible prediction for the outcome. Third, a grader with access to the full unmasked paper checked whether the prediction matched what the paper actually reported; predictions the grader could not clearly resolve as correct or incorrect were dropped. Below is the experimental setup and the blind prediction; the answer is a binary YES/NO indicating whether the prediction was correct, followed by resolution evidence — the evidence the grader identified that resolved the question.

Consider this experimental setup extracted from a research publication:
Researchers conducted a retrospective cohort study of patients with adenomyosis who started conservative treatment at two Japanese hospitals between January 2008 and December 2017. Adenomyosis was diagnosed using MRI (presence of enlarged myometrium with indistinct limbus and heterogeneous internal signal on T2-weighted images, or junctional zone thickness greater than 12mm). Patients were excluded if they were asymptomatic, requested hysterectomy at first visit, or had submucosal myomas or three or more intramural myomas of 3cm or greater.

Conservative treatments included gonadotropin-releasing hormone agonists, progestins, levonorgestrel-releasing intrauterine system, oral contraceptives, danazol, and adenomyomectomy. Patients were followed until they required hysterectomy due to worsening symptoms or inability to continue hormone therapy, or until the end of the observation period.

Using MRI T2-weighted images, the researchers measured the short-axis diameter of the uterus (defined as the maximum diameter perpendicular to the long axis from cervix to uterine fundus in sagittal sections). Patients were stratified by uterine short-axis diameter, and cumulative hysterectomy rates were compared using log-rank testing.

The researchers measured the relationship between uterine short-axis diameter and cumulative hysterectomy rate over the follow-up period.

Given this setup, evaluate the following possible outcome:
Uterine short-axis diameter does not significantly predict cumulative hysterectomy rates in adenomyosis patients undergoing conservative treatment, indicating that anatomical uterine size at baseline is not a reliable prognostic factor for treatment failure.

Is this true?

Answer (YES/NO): NO